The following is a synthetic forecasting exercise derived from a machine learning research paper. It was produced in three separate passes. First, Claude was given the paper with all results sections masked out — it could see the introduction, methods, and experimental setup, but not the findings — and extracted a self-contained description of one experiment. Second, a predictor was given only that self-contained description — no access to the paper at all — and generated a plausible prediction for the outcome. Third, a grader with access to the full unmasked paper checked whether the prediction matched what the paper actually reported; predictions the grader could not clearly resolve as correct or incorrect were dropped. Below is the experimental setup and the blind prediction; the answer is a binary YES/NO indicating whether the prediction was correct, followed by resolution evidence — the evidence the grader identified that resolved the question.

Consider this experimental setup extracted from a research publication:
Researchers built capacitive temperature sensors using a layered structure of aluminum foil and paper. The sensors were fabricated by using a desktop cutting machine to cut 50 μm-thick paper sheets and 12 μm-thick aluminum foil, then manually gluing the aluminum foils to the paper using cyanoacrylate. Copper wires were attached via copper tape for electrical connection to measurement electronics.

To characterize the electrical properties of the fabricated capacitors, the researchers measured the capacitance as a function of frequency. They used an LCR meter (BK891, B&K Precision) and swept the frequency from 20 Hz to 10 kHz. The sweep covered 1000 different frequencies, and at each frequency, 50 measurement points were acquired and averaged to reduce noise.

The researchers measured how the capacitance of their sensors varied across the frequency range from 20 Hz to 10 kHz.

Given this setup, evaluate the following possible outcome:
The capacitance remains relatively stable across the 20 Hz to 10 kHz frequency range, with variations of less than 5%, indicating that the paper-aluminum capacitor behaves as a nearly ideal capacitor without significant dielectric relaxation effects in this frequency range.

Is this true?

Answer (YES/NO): NO